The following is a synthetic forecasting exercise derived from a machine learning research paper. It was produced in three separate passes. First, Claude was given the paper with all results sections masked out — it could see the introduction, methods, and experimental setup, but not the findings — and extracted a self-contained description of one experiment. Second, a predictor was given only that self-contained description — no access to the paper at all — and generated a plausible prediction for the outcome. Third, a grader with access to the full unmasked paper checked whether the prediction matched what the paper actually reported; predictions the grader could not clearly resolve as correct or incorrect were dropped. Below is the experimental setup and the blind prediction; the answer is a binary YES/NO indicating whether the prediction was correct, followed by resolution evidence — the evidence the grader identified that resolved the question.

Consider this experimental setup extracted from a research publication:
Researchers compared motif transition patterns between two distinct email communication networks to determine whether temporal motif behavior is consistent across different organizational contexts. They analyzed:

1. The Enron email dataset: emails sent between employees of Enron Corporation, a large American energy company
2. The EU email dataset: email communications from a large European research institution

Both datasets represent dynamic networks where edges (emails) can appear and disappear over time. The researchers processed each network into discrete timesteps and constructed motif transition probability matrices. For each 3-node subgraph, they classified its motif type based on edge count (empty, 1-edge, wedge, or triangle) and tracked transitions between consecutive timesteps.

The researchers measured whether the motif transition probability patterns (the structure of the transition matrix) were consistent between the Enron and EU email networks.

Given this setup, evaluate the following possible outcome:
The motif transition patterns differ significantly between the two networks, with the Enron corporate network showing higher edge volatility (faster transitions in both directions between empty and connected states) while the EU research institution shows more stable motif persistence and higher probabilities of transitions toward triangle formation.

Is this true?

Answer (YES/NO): NO